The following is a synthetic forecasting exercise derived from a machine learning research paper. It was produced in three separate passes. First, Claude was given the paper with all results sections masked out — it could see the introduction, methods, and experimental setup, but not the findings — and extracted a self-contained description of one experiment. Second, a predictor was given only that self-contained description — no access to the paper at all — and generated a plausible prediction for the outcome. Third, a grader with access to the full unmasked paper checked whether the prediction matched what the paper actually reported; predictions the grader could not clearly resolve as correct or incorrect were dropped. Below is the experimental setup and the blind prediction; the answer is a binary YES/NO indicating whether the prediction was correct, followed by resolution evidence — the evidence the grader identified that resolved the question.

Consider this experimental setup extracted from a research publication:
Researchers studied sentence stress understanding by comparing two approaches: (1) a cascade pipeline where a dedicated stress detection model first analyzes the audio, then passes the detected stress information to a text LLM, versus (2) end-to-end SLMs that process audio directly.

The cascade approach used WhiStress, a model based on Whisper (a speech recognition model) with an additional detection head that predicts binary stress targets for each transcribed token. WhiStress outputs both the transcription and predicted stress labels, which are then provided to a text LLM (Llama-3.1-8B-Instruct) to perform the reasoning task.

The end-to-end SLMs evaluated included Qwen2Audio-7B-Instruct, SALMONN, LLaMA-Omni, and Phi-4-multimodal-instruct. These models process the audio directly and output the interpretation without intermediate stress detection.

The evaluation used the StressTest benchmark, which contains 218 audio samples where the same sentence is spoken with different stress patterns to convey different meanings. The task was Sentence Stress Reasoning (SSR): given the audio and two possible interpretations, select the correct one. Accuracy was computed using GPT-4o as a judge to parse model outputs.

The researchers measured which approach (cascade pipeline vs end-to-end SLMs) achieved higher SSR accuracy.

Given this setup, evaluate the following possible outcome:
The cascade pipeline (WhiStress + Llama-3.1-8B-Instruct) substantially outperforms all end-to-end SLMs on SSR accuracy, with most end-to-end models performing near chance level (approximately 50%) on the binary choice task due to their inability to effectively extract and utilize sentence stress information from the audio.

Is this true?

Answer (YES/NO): YES